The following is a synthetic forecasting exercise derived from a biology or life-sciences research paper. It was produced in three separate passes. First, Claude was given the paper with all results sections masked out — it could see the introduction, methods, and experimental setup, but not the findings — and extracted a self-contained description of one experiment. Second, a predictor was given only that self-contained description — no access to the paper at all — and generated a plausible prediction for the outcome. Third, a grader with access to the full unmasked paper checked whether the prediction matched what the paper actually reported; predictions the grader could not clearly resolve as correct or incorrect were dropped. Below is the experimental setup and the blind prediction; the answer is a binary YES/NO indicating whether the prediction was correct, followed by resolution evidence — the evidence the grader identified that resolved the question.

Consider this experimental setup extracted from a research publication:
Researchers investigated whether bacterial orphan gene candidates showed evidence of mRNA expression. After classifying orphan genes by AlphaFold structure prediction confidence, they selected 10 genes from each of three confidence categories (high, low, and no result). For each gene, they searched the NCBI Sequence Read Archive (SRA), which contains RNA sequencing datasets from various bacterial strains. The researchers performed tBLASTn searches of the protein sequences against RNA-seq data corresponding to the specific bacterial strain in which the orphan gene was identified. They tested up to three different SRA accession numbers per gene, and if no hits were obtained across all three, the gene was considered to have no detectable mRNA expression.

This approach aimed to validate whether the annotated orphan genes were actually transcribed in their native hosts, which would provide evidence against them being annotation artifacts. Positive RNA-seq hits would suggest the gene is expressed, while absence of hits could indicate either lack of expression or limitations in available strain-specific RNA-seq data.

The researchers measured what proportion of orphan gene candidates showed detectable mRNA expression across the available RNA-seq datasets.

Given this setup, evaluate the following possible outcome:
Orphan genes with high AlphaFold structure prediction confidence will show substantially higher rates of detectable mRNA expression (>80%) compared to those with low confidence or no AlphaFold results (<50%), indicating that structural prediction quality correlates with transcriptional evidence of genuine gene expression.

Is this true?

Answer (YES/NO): NO